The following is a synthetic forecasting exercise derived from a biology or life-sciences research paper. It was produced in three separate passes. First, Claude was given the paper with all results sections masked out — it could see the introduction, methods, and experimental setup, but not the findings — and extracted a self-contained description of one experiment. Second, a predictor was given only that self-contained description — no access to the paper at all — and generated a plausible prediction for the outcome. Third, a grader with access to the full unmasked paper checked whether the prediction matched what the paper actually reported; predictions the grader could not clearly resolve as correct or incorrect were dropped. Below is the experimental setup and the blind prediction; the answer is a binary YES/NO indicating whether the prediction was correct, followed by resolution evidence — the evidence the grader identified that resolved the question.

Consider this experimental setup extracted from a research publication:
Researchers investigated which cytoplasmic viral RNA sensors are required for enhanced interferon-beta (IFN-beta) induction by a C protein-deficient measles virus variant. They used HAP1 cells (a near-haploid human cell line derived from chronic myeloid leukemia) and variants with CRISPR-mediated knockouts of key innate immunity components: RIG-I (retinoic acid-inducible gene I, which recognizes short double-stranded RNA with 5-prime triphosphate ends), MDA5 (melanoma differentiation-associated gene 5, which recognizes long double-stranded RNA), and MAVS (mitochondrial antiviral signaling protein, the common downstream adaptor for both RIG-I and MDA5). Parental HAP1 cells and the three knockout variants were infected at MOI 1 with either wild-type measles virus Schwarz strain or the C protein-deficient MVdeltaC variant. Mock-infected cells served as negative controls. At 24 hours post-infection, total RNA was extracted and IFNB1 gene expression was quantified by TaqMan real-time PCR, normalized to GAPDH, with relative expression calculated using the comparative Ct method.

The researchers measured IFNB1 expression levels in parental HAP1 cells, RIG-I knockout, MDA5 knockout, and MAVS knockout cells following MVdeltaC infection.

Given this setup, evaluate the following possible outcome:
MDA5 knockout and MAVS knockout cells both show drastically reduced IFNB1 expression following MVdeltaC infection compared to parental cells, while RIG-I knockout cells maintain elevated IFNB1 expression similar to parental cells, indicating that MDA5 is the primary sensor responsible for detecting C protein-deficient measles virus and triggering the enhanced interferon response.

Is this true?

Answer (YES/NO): NO